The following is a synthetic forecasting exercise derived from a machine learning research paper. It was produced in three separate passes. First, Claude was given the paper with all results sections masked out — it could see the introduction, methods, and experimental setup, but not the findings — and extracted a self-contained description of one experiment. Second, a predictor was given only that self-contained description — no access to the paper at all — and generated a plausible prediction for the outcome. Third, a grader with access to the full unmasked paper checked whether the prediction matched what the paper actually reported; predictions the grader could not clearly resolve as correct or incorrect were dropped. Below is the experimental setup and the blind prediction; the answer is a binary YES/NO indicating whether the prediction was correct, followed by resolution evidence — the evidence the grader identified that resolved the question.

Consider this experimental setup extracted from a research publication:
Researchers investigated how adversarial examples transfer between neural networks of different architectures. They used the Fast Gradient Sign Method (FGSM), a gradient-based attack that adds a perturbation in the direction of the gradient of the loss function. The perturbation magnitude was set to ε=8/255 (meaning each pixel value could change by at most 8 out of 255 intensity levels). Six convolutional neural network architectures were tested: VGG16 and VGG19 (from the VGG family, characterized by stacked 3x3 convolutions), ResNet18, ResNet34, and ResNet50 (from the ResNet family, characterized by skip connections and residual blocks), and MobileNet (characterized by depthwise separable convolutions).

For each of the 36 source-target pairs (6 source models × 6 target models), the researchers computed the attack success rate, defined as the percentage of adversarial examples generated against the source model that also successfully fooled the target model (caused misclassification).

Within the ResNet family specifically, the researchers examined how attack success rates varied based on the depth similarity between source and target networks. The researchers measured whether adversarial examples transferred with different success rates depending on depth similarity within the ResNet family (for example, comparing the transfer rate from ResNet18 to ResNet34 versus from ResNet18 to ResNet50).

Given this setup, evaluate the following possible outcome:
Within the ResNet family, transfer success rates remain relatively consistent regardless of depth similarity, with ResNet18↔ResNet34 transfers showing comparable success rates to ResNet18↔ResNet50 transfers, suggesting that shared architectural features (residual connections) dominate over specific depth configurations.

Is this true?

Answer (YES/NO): NO